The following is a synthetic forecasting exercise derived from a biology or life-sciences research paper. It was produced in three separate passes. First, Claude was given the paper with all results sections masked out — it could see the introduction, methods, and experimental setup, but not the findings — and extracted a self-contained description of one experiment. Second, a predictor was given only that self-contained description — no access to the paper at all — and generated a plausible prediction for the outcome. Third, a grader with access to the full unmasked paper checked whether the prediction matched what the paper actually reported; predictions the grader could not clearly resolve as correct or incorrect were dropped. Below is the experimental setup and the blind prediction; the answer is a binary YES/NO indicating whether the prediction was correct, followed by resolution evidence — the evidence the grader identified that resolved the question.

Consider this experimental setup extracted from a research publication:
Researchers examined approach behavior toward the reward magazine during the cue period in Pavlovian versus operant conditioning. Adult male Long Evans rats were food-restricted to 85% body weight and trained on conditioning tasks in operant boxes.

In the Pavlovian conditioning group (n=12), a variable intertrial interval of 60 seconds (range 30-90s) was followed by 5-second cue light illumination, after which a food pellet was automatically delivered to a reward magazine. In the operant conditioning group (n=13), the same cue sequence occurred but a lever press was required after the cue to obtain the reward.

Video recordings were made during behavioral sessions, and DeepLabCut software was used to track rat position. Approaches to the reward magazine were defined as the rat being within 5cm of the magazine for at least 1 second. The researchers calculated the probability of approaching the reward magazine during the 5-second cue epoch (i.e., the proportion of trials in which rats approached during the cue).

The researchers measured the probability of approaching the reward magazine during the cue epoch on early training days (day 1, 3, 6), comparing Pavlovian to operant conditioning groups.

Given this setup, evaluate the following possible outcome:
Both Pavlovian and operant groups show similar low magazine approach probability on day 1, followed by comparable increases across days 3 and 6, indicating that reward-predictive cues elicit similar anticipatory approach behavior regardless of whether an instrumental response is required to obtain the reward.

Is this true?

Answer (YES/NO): NO